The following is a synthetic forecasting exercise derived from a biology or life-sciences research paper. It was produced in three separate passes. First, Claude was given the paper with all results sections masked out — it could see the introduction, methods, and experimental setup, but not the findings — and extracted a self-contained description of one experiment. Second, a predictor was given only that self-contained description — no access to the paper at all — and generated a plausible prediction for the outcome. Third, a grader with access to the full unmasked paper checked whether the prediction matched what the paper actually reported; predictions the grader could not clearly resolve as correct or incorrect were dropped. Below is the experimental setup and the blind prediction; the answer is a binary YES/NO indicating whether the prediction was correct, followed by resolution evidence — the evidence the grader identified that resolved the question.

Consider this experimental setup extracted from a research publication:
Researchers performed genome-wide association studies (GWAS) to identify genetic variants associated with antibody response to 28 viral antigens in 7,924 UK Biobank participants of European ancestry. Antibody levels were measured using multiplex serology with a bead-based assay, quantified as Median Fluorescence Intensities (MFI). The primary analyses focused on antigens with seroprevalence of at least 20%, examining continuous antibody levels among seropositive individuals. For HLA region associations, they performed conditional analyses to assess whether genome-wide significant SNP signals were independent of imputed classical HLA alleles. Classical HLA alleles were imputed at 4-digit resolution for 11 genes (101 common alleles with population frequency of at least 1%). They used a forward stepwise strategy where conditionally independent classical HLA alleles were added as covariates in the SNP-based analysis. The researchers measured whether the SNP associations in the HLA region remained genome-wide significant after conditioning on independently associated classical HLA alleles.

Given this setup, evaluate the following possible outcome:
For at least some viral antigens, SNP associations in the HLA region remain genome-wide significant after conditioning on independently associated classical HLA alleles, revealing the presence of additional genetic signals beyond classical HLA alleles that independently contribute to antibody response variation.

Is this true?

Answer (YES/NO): YES